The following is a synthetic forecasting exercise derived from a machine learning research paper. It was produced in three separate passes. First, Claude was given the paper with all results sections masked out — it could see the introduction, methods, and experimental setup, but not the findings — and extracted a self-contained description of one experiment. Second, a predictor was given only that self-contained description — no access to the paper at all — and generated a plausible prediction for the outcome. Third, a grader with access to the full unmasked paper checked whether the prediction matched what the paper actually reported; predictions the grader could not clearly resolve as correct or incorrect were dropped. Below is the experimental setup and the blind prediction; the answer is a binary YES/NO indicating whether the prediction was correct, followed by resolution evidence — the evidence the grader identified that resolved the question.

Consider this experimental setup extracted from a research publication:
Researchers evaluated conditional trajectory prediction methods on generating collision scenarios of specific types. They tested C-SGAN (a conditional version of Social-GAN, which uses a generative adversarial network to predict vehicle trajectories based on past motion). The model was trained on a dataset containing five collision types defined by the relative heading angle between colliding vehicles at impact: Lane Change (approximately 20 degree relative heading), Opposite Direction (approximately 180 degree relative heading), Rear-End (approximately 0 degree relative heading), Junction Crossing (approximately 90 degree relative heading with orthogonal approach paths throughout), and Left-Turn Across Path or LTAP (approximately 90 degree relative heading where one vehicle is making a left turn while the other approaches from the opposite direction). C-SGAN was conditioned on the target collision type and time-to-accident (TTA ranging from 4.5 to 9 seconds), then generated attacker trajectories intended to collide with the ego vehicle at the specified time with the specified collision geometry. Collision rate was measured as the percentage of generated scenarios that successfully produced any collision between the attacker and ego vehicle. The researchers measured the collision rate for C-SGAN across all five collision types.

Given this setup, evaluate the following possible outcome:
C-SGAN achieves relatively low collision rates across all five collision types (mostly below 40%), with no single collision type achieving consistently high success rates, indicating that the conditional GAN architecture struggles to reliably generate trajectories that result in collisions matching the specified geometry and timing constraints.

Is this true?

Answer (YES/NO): YES